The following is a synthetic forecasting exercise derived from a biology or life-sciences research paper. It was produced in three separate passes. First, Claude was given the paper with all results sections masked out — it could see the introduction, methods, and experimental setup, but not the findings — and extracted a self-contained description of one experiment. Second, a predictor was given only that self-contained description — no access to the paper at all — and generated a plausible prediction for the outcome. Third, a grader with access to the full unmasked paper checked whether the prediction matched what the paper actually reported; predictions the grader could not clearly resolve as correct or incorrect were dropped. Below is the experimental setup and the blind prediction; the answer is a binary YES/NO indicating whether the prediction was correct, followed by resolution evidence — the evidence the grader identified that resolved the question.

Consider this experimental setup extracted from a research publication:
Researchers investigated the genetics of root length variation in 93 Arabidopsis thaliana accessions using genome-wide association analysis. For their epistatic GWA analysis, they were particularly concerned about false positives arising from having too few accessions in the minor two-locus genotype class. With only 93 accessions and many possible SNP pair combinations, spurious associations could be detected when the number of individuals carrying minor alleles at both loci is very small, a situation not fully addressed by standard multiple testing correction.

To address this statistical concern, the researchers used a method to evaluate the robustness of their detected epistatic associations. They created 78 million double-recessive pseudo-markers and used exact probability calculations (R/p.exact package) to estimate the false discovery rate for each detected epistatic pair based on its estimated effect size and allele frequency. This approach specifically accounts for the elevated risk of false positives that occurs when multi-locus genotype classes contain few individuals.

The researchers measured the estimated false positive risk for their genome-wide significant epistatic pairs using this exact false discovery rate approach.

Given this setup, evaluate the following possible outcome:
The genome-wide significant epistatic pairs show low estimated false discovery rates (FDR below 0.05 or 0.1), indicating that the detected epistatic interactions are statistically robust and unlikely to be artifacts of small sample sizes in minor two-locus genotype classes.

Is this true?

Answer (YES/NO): NO